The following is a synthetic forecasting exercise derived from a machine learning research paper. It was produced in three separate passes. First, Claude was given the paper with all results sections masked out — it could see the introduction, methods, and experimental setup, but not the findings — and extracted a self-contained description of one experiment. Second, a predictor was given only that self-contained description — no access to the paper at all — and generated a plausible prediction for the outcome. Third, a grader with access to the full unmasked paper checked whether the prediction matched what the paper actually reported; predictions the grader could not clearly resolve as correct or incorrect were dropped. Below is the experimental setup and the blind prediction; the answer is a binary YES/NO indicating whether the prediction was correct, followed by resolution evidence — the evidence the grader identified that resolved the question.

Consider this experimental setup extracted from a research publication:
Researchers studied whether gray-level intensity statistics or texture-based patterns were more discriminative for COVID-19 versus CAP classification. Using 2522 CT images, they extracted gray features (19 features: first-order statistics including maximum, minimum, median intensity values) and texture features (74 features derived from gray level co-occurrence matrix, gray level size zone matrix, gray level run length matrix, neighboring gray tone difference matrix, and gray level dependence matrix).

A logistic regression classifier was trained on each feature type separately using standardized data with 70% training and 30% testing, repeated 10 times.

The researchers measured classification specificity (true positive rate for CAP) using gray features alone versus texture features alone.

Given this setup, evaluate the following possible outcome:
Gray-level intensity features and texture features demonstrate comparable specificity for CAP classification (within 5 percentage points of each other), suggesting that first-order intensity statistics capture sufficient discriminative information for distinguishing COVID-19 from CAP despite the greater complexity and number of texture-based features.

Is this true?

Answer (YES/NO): NO